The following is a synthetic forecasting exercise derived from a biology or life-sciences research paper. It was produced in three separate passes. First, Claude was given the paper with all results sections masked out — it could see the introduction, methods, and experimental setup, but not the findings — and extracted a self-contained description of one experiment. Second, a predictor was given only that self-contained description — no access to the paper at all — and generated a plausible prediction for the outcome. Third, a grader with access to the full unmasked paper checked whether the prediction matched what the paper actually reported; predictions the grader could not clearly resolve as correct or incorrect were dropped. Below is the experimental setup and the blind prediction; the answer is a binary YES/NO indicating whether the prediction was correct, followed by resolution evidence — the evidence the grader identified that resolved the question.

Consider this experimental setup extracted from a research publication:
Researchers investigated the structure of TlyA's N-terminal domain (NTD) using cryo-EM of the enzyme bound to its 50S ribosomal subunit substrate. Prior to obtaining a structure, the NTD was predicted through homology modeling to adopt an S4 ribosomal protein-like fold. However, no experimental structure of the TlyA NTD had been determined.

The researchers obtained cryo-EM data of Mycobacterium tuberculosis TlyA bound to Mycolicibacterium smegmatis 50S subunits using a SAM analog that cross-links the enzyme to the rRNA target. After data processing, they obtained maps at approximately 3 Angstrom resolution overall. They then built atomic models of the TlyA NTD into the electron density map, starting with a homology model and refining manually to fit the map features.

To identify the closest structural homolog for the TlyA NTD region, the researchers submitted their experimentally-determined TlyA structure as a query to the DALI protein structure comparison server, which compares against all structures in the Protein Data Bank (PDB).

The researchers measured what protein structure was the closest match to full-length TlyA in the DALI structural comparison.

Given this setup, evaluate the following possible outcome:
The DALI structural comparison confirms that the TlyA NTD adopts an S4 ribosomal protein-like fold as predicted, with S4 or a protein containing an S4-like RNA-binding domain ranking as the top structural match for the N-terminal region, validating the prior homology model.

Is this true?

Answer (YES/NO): NO